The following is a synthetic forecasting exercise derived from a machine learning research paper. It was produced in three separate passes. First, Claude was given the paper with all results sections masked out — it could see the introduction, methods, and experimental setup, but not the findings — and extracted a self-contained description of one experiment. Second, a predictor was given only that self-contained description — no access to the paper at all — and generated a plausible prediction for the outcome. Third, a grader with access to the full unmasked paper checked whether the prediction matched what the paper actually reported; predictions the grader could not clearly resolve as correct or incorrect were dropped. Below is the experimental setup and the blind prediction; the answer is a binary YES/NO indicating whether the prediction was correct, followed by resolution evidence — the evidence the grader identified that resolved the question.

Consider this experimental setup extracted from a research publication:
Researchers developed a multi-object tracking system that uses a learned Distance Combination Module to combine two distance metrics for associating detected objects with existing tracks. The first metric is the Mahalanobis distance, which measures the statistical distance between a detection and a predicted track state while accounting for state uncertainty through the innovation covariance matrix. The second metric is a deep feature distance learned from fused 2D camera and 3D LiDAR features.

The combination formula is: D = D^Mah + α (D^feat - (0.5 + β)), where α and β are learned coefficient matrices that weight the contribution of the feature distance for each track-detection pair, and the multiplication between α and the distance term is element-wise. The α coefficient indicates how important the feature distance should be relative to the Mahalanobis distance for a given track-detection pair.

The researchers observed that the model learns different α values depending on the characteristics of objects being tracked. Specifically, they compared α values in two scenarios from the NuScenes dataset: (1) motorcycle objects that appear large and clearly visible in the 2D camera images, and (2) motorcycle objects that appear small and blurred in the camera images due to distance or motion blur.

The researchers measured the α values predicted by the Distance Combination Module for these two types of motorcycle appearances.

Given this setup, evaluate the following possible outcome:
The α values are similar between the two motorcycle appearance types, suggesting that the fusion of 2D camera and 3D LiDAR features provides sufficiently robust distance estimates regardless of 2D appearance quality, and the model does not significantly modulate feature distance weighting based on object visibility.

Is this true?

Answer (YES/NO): NO